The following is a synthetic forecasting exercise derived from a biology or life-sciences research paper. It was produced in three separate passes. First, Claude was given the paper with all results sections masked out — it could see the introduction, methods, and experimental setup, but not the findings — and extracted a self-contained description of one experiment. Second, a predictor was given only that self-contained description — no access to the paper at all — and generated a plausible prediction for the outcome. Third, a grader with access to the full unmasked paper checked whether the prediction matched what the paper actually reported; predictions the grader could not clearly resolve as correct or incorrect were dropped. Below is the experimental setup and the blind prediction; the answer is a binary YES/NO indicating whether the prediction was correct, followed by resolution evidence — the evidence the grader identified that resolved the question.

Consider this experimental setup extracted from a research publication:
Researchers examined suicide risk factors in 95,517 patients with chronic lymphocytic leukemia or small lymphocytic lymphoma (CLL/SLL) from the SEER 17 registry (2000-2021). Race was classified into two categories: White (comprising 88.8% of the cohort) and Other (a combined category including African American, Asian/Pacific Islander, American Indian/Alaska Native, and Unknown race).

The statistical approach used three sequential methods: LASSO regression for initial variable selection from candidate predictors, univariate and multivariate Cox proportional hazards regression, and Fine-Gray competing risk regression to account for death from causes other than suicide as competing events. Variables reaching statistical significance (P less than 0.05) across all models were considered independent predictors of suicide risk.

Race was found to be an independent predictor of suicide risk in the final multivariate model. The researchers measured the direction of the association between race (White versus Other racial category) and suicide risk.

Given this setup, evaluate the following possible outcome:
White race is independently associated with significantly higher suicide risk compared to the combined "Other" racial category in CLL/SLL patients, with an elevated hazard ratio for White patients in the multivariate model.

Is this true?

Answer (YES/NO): YES